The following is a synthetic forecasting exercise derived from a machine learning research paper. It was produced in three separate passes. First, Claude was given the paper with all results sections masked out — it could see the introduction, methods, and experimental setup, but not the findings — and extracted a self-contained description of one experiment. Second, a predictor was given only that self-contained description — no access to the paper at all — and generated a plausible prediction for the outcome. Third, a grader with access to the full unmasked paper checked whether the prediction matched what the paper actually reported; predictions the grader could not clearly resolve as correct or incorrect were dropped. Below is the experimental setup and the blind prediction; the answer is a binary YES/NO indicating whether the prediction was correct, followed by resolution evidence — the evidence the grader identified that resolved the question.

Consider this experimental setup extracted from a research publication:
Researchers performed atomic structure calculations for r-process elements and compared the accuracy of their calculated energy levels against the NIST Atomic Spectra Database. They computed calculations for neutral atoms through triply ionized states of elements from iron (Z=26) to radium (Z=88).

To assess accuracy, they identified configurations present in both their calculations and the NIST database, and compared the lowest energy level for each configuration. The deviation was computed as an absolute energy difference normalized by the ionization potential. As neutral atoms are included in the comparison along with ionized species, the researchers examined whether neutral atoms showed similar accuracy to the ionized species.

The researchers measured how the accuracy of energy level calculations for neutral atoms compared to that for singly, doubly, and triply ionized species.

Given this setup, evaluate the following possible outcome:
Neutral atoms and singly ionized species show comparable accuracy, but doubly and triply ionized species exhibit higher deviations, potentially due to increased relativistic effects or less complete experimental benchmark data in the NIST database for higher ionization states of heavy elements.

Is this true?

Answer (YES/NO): NO